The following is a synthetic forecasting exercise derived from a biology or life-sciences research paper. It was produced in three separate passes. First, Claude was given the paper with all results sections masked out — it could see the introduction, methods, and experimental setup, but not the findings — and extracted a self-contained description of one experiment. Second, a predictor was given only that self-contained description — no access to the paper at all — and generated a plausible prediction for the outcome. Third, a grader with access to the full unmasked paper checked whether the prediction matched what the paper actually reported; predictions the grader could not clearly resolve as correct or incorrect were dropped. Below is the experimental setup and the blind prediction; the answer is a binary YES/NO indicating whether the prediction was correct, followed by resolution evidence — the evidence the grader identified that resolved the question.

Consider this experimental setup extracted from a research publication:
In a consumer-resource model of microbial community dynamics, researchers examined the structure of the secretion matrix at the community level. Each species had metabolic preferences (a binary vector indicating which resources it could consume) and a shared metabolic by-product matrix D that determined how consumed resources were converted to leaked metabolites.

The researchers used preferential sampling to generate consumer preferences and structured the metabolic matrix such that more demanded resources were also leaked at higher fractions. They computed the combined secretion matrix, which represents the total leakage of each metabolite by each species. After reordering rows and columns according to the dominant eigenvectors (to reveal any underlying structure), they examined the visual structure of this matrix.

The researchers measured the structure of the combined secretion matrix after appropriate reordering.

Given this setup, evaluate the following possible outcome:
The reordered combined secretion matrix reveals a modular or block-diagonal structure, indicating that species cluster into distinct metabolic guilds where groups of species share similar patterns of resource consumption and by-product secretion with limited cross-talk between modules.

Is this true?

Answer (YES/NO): NO